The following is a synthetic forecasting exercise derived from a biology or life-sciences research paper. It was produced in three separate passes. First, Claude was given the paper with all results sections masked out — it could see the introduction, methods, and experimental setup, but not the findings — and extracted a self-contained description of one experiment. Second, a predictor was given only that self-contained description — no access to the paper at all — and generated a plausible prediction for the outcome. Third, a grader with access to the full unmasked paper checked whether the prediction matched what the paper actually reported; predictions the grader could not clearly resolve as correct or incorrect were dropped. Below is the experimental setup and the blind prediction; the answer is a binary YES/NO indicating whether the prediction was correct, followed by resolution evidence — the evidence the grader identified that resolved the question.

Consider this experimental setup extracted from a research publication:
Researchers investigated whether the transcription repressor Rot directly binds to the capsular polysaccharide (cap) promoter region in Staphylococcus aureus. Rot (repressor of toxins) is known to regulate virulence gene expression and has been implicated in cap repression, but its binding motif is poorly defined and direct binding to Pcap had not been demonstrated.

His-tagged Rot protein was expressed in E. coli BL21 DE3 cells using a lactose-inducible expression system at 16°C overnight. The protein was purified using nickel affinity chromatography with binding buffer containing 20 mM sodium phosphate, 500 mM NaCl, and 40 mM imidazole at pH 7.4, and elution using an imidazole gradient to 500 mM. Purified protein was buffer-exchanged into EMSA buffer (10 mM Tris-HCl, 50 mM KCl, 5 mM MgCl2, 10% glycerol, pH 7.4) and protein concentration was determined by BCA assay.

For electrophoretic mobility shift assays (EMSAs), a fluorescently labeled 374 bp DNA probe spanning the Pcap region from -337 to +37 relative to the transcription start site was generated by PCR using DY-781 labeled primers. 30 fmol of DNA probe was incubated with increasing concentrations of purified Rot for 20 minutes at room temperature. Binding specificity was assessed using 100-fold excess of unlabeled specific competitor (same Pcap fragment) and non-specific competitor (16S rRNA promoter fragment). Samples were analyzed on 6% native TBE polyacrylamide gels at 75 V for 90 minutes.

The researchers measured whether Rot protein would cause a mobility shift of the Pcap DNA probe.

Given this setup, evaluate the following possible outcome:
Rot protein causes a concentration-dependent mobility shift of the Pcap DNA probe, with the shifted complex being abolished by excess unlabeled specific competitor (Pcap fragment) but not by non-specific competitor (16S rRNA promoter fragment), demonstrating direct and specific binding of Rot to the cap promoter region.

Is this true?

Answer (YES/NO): YES